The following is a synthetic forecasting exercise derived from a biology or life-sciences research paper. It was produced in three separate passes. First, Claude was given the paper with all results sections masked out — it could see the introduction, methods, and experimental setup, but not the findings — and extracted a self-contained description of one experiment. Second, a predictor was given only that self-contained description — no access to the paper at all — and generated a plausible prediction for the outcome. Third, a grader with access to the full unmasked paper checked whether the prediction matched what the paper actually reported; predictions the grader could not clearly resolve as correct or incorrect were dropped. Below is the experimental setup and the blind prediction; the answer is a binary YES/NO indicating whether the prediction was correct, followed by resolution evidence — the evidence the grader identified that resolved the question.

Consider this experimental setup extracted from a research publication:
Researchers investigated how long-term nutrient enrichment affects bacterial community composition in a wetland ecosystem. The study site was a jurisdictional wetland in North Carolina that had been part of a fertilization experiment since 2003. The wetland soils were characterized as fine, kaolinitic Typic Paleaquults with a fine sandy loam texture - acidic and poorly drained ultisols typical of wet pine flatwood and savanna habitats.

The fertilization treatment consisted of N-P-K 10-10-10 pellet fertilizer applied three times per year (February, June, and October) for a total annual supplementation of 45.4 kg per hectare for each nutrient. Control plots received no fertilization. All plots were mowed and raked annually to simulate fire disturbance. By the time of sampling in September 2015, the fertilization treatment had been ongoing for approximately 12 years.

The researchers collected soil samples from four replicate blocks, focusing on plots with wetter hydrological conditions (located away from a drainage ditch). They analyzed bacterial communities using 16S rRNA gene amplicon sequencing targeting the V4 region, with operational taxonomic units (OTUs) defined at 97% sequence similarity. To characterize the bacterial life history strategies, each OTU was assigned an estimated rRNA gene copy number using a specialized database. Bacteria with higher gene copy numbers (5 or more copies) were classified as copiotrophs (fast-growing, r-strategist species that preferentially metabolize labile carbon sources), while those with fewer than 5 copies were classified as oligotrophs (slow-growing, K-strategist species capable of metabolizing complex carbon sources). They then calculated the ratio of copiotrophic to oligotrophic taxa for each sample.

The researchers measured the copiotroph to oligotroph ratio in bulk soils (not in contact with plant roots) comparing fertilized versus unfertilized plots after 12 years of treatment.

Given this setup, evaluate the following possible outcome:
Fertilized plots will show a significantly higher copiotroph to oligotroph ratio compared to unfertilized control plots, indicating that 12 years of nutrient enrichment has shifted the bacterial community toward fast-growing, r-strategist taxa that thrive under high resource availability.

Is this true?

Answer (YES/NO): NO